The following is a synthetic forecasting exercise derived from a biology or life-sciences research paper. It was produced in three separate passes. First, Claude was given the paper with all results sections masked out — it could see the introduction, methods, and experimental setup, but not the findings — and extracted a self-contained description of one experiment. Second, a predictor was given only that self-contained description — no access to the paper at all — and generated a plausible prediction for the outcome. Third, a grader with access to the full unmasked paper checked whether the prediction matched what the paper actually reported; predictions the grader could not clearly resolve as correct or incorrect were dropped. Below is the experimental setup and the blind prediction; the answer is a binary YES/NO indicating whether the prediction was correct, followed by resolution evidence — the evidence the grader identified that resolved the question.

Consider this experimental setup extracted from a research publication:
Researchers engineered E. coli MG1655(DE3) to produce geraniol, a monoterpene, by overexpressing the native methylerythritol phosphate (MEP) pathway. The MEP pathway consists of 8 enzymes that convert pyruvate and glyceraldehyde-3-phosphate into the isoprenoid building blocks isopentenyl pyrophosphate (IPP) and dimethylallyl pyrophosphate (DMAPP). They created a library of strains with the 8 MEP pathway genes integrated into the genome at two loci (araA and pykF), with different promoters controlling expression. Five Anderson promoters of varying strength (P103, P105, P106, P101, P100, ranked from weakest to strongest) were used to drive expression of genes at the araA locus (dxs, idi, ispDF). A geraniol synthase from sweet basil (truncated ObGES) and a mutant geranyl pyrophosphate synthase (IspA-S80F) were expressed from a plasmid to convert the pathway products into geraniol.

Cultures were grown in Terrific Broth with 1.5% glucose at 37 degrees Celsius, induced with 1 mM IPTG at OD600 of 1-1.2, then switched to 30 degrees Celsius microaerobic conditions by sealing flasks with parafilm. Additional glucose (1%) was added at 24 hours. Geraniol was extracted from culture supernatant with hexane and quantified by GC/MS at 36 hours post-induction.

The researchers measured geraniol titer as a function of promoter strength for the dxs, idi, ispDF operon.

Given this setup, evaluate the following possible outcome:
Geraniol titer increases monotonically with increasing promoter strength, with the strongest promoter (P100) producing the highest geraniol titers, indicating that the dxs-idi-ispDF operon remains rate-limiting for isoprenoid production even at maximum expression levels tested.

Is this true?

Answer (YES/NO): NO